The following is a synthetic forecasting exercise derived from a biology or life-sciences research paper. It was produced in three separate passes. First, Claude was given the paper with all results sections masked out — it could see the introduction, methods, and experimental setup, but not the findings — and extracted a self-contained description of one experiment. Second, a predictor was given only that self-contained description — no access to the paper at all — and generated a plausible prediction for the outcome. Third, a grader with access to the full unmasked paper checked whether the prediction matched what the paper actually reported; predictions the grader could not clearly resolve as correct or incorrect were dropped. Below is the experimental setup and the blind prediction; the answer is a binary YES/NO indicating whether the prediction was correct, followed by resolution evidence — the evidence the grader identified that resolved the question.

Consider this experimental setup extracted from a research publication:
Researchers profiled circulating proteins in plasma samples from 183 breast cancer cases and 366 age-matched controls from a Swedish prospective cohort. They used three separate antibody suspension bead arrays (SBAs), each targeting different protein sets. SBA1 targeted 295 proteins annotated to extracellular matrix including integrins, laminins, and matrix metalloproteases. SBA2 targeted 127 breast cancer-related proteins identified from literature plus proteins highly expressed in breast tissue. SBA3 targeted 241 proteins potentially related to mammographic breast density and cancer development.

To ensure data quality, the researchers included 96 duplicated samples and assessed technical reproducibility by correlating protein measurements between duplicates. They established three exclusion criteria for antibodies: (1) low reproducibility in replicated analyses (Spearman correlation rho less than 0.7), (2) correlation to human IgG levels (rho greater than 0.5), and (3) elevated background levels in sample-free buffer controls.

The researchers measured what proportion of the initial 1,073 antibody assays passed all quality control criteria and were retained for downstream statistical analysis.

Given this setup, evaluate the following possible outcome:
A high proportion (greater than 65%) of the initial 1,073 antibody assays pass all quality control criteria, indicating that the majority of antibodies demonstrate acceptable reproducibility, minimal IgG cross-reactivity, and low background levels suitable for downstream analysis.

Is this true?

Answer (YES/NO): NO